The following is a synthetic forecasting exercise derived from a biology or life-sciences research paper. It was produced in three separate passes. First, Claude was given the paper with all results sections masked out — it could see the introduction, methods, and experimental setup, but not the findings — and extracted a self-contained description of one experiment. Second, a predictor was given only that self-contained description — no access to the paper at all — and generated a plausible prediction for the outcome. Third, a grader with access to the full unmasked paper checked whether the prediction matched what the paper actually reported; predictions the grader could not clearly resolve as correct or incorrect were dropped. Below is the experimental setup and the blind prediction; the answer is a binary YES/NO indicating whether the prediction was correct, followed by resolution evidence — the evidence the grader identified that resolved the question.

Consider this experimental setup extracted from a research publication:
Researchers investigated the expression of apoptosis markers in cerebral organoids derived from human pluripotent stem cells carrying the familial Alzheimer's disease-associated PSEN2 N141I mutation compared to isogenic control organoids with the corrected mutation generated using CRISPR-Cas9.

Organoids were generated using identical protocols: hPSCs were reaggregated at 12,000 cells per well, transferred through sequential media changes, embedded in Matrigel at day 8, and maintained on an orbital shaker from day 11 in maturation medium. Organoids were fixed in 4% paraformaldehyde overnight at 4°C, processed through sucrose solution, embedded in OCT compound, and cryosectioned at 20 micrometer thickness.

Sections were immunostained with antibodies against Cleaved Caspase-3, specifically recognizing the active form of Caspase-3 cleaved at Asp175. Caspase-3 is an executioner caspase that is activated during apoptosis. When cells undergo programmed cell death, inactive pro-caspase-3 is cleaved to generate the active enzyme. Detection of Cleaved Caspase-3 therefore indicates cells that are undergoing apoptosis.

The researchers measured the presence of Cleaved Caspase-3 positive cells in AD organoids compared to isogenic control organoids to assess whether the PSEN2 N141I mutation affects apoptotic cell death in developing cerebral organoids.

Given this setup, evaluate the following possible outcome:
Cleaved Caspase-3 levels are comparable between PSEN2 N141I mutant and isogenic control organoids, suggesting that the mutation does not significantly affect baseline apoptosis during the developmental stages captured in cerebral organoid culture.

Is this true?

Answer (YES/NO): NO